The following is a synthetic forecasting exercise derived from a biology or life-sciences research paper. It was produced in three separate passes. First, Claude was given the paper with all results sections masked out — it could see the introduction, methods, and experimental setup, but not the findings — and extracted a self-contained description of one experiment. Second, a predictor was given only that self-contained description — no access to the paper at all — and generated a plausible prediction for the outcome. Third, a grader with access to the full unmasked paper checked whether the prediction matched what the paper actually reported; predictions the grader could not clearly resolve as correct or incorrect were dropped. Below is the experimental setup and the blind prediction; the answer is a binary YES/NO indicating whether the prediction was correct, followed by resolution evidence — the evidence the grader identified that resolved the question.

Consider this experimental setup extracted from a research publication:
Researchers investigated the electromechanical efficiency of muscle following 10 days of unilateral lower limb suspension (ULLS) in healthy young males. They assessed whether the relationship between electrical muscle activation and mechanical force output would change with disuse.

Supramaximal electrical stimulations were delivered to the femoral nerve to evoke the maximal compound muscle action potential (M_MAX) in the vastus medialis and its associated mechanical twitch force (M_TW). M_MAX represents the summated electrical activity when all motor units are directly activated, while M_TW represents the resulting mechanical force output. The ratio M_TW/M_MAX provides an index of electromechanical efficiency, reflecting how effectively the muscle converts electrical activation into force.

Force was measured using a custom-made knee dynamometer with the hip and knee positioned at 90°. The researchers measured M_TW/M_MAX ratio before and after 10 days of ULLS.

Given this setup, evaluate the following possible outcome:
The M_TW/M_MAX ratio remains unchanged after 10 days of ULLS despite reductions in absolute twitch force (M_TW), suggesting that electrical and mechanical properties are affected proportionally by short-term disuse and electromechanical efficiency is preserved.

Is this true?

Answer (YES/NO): NO